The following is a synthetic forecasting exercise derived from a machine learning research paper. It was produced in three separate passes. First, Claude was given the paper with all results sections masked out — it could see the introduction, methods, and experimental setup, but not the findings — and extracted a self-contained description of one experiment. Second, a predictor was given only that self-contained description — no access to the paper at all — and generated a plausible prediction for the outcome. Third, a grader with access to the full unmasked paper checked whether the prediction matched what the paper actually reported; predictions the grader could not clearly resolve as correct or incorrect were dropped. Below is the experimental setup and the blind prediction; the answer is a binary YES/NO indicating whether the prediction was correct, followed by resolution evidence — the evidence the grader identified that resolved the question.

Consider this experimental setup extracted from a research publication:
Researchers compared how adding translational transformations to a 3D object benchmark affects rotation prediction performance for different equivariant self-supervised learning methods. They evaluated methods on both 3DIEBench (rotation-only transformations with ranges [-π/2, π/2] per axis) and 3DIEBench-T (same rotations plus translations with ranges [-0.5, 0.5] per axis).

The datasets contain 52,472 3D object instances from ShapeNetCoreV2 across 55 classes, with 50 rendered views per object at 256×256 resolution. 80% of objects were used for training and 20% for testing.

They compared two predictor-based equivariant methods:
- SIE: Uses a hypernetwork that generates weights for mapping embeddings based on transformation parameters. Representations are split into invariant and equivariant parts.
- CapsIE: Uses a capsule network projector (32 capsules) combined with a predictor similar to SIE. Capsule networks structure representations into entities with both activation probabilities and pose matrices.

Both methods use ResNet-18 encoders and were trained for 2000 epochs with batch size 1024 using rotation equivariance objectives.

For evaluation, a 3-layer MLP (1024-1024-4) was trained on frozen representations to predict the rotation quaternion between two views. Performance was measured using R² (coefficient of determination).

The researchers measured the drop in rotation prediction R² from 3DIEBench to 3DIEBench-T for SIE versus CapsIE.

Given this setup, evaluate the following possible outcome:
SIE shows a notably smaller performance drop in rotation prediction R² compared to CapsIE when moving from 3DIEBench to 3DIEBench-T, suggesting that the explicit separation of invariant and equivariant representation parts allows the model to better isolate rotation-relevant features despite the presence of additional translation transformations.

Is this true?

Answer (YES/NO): NO